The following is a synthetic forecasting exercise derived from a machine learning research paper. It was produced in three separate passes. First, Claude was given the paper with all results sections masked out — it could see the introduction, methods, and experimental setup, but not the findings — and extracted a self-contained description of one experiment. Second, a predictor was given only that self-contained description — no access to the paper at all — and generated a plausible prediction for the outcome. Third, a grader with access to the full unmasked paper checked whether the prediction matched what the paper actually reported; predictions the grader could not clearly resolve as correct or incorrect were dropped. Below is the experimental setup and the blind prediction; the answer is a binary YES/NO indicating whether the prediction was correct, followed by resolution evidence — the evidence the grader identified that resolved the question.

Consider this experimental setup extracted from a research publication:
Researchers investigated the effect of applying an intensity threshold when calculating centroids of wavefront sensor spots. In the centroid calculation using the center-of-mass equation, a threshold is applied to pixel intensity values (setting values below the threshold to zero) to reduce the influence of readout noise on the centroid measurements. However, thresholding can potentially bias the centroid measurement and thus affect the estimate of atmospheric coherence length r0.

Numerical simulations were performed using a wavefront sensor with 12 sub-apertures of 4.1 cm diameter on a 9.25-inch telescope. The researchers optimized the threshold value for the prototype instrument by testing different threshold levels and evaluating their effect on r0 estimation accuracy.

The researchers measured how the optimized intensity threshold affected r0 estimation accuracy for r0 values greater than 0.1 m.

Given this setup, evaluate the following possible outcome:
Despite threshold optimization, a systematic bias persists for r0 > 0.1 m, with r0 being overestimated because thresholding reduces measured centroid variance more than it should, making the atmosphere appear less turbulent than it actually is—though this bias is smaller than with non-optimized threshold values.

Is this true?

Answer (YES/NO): YES